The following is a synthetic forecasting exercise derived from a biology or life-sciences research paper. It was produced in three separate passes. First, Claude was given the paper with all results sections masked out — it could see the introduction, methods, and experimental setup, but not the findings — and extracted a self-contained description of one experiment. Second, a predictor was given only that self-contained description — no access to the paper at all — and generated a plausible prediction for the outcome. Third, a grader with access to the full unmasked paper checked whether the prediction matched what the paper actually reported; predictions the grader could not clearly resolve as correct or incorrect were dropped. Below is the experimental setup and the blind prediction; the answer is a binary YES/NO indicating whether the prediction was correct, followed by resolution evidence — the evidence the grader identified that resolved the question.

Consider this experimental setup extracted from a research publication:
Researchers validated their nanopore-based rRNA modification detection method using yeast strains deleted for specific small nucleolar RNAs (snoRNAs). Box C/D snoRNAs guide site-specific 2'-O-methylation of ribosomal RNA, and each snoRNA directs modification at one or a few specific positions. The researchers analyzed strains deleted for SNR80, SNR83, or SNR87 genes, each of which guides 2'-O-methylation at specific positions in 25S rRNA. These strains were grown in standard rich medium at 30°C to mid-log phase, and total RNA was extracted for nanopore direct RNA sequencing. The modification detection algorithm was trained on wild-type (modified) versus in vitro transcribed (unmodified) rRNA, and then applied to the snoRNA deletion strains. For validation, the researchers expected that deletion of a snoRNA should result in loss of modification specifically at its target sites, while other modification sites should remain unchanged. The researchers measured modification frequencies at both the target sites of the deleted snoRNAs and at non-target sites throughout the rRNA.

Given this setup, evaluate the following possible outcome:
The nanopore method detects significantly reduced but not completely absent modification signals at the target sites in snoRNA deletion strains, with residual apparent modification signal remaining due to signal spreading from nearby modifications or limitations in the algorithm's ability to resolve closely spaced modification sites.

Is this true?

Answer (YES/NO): NO